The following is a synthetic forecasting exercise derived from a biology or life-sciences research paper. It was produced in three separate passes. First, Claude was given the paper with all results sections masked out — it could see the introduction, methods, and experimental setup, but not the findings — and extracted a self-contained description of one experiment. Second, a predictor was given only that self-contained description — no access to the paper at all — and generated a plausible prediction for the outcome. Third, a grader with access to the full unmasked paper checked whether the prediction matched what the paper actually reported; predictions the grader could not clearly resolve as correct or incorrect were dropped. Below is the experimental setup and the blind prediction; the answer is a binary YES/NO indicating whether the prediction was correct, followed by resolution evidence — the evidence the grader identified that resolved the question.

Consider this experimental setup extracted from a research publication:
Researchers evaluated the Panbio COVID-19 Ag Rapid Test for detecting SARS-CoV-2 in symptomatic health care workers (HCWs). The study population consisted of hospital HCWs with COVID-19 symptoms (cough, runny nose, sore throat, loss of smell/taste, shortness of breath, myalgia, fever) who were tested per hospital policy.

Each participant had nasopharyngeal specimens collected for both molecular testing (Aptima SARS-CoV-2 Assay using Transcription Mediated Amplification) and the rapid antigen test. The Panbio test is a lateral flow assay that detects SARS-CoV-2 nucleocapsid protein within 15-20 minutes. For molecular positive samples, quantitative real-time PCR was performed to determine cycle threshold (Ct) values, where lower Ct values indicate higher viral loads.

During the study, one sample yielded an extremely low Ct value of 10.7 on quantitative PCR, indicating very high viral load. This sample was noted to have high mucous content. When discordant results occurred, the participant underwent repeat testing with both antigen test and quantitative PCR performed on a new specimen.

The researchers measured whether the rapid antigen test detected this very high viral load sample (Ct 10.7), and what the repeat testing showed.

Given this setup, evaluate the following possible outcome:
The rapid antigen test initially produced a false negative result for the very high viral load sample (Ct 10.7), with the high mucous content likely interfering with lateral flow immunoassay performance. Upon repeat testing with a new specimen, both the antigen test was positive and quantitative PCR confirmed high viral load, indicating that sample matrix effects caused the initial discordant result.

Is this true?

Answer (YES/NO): NO